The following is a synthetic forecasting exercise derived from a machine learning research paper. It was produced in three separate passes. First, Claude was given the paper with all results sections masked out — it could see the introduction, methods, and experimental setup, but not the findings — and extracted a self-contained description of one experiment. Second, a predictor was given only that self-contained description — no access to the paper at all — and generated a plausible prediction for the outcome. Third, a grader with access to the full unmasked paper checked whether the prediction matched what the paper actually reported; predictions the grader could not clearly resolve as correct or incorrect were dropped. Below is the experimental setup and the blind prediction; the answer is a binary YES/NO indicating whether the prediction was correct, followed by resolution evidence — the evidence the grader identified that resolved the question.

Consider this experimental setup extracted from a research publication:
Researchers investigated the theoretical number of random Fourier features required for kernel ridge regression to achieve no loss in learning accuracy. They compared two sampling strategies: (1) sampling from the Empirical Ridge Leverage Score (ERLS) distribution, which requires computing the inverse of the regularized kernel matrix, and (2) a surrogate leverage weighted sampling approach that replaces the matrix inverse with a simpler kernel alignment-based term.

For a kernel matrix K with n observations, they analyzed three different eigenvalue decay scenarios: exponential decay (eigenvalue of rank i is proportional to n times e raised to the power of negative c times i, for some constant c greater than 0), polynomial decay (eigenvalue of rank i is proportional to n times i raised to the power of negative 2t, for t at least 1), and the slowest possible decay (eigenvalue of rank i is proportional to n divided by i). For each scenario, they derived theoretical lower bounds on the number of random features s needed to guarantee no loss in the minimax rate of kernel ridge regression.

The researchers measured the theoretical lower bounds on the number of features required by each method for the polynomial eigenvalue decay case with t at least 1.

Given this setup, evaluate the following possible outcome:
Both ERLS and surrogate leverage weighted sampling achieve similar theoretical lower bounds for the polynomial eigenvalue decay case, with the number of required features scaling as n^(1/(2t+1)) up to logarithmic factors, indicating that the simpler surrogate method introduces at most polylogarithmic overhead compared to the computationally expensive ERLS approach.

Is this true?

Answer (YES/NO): NO